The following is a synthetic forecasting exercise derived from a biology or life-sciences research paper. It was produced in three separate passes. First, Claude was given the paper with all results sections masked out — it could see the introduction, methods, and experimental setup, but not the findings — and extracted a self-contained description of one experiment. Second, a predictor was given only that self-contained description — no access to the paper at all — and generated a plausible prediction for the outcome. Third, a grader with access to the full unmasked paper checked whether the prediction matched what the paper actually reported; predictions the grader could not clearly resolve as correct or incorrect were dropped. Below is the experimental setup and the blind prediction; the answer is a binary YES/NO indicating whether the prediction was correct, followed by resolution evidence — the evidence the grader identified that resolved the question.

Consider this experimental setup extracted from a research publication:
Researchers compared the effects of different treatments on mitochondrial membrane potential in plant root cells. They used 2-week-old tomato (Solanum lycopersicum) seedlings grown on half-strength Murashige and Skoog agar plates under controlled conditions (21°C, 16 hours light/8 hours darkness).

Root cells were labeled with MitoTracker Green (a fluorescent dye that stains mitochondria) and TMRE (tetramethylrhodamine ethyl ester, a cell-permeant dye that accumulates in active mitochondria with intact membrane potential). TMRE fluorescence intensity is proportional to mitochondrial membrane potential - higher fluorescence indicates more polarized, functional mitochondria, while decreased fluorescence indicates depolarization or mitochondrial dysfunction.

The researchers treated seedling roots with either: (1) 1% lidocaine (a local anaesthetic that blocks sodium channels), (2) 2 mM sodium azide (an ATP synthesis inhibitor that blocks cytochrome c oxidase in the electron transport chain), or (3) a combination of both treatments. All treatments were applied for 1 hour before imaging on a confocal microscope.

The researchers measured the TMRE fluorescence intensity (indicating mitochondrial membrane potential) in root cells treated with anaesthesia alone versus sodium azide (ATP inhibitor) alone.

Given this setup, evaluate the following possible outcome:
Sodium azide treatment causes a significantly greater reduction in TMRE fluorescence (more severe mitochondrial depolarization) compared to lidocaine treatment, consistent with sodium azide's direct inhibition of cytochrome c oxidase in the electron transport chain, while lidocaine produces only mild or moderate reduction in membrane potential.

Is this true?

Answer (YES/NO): NO